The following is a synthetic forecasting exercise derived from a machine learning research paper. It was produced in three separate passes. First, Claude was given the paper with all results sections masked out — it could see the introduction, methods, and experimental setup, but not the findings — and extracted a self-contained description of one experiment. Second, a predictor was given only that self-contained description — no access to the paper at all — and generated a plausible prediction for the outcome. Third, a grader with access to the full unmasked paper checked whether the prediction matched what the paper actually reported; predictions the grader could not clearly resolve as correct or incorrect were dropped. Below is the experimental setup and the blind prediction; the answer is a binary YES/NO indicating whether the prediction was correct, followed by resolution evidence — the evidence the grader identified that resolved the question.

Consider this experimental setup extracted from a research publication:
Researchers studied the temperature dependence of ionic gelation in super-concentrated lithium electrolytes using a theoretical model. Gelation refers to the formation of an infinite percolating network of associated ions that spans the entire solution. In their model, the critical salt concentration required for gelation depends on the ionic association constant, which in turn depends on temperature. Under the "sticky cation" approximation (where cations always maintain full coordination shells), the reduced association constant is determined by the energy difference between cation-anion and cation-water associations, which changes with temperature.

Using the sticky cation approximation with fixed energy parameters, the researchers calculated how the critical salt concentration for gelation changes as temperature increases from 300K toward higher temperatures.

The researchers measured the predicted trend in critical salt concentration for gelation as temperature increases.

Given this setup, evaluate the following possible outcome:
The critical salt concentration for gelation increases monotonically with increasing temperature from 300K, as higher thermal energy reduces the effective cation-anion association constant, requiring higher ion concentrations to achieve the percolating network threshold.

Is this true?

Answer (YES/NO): NO